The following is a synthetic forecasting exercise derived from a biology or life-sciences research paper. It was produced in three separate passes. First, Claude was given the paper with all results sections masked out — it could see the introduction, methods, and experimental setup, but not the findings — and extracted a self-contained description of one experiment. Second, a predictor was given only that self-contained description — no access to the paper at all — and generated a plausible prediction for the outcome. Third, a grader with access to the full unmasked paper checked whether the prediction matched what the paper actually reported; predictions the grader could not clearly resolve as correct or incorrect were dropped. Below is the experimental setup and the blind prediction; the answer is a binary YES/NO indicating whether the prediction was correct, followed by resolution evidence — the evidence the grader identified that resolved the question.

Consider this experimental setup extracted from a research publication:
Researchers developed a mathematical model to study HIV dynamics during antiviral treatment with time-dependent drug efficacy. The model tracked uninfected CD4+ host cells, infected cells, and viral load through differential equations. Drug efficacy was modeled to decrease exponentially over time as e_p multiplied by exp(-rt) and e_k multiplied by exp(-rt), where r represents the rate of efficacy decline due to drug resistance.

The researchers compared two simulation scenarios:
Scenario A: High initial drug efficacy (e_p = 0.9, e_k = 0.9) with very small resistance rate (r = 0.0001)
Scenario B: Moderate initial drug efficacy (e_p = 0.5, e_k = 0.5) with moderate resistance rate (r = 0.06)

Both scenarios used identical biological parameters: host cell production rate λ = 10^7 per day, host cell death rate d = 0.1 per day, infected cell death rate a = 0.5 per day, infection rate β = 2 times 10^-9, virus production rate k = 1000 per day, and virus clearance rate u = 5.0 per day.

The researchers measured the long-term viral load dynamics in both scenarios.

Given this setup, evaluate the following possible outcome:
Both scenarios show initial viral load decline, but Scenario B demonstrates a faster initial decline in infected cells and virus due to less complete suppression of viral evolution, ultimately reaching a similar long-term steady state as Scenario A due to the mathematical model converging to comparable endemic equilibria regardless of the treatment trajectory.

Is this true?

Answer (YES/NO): NO